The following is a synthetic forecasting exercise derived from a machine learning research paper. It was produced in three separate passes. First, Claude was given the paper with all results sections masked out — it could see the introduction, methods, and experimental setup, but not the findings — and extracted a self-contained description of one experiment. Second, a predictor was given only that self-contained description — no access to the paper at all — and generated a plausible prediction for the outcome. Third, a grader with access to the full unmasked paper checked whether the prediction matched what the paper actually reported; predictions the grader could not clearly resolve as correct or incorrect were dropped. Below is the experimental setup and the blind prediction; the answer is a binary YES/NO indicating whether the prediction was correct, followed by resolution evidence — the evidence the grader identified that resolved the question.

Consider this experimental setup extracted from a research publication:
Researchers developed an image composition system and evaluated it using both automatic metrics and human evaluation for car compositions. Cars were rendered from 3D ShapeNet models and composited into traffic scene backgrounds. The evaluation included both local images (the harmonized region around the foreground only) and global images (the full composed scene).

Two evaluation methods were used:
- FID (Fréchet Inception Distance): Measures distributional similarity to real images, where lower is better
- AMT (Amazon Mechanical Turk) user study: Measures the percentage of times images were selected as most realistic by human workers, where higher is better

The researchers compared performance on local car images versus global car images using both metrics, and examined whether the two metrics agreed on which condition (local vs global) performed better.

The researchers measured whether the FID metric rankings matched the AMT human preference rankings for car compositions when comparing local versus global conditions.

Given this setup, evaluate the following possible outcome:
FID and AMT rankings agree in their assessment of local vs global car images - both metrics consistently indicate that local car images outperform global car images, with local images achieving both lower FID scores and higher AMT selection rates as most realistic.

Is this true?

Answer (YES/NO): NO